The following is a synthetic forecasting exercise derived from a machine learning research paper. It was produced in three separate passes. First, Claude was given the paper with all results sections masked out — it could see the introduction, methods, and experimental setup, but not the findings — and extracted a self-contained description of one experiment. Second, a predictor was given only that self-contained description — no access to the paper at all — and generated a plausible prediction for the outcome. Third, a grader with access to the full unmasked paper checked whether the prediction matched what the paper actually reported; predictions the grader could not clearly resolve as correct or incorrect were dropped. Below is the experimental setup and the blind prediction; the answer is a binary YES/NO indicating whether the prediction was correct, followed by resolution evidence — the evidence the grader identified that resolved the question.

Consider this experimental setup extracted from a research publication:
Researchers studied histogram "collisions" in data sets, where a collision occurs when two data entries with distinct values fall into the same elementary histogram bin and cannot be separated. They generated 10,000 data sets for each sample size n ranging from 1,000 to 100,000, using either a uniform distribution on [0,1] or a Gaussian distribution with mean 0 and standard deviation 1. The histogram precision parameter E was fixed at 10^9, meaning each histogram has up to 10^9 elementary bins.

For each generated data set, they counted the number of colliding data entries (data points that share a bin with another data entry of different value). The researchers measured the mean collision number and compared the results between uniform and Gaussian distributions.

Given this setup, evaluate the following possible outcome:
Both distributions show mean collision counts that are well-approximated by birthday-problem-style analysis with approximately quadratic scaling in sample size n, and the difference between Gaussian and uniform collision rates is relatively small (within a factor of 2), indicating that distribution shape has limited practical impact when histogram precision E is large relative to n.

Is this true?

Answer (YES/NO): NO